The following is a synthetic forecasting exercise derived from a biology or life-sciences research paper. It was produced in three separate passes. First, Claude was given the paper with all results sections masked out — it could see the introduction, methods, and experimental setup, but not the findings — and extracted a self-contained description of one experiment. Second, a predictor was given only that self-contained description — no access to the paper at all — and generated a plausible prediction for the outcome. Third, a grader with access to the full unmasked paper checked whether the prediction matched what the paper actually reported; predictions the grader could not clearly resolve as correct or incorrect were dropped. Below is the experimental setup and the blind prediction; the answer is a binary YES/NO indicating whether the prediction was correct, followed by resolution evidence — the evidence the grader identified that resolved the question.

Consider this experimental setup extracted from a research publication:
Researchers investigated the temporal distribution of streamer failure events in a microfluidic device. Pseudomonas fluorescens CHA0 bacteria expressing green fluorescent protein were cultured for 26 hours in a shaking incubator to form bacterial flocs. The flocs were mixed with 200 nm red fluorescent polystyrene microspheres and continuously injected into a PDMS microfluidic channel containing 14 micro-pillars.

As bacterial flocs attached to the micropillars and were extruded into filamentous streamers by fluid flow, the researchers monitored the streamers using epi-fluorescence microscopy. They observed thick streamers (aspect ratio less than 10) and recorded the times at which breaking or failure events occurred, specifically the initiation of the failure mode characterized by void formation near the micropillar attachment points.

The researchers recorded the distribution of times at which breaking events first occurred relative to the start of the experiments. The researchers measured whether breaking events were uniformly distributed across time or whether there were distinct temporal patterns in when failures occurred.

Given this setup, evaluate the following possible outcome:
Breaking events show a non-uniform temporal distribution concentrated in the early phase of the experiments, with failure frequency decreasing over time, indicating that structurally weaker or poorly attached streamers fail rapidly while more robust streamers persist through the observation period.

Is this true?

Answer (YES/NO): NO